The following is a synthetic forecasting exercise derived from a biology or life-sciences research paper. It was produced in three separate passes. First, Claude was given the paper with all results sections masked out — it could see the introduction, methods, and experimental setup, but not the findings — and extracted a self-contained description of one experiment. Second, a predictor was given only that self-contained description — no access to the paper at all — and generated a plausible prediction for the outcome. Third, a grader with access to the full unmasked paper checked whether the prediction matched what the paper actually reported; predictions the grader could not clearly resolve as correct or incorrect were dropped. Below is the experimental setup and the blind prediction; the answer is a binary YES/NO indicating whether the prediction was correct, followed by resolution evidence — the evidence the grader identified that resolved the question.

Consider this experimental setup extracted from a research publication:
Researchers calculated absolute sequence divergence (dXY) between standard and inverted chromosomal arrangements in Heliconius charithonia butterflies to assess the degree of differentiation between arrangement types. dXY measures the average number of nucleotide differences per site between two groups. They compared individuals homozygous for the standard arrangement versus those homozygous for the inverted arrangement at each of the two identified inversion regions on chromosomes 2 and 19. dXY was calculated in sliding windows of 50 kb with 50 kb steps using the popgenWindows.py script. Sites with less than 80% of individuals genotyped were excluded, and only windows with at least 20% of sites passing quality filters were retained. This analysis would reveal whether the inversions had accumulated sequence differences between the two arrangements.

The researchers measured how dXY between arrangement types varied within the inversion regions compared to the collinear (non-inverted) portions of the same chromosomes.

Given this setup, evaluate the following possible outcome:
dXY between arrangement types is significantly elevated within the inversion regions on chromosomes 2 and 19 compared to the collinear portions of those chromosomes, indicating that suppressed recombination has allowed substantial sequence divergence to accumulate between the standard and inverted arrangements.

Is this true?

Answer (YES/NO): YES